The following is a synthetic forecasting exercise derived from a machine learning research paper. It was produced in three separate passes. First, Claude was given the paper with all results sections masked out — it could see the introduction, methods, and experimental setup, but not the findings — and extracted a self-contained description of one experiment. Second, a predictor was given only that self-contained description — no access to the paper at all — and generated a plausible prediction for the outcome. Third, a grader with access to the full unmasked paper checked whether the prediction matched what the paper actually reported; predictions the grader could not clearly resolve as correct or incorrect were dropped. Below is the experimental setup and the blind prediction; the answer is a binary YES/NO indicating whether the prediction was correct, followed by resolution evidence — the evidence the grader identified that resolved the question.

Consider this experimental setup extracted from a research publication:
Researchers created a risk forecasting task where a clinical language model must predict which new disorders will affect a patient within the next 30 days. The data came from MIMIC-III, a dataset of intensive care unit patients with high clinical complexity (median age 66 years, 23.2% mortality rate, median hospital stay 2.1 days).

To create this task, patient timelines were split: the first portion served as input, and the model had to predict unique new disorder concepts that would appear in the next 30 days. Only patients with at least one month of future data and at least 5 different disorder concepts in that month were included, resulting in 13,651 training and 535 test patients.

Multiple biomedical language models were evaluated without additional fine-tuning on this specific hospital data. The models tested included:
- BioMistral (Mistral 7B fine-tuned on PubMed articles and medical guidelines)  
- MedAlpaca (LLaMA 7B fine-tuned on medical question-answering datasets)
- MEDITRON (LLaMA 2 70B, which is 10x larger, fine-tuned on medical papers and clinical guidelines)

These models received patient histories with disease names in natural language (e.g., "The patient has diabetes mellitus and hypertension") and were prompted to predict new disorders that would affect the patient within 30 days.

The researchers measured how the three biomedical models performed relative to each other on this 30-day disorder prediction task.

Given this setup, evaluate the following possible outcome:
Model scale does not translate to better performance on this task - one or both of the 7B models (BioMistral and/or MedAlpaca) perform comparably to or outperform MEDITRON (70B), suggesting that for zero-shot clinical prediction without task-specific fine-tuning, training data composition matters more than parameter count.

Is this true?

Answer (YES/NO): YES